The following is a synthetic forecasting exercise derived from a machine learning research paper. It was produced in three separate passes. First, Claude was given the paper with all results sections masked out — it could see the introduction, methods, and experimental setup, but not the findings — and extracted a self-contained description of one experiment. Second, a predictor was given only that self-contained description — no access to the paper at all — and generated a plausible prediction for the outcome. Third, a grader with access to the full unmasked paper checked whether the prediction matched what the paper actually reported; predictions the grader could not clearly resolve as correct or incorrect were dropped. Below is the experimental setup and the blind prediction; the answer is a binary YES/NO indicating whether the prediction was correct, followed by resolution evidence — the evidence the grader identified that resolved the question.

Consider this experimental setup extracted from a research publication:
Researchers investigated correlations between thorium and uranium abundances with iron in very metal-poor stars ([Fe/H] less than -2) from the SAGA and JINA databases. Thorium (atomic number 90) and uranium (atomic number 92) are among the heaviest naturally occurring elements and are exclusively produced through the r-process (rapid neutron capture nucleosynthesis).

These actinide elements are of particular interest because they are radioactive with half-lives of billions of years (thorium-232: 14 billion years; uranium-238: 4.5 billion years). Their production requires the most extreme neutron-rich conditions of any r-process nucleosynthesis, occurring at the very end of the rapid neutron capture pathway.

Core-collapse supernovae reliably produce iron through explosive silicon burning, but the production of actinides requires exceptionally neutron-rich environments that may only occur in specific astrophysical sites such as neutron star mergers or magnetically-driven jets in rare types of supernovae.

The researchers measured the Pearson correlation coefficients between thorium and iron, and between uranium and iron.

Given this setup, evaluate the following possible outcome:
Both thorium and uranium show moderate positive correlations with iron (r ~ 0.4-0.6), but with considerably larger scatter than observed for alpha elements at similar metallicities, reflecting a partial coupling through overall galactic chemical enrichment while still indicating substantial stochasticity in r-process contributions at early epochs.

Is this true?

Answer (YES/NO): NO